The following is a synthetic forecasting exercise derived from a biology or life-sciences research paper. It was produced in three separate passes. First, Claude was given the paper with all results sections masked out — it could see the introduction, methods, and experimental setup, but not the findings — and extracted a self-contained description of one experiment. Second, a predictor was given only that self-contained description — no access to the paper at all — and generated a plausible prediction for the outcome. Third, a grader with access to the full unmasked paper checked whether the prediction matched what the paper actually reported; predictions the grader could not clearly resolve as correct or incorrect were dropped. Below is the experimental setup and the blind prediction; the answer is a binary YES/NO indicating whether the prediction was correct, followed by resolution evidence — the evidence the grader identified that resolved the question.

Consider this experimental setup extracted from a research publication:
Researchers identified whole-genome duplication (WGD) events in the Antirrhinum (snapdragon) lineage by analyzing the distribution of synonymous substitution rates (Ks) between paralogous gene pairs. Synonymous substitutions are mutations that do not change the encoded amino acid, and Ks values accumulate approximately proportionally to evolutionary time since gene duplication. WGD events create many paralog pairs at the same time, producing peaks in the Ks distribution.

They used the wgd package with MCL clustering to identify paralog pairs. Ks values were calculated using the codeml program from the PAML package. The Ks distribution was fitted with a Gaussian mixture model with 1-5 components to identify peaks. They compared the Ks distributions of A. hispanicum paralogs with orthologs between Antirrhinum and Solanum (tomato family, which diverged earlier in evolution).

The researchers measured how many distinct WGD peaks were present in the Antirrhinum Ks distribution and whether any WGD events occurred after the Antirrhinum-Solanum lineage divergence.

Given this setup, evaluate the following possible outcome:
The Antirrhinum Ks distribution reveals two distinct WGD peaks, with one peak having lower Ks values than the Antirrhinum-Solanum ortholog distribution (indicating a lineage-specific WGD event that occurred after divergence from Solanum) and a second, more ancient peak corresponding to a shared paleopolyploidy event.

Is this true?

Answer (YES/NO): YES